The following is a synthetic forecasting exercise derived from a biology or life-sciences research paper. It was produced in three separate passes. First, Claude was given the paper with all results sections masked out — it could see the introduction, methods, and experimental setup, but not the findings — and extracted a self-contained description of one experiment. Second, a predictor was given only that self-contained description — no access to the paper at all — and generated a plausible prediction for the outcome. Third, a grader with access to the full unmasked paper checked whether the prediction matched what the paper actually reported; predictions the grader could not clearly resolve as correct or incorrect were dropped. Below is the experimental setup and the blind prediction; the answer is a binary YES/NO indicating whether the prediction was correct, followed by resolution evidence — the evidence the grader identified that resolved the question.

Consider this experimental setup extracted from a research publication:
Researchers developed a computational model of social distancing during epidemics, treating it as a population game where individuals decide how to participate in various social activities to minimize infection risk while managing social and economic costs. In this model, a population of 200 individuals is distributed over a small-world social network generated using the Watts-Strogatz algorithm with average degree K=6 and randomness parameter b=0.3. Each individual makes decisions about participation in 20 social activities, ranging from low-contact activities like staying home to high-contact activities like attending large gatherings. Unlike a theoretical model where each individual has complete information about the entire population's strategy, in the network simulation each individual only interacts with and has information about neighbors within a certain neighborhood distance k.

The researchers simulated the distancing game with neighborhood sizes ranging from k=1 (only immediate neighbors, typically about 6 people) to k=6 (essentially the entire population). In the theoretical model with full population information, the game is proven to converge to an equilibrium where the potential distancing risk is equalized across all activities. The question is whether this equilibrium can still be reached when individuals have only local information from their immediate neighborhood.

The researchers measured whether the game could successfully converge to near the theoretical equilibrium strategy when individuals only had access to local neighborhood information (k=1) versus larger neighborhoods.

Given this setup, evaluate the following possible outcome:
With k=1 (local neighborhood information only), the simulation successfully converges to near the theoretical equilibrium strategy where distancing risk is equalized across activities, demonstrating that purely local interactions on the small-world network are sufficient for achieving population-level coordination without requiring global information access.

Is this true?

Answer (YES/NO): NO